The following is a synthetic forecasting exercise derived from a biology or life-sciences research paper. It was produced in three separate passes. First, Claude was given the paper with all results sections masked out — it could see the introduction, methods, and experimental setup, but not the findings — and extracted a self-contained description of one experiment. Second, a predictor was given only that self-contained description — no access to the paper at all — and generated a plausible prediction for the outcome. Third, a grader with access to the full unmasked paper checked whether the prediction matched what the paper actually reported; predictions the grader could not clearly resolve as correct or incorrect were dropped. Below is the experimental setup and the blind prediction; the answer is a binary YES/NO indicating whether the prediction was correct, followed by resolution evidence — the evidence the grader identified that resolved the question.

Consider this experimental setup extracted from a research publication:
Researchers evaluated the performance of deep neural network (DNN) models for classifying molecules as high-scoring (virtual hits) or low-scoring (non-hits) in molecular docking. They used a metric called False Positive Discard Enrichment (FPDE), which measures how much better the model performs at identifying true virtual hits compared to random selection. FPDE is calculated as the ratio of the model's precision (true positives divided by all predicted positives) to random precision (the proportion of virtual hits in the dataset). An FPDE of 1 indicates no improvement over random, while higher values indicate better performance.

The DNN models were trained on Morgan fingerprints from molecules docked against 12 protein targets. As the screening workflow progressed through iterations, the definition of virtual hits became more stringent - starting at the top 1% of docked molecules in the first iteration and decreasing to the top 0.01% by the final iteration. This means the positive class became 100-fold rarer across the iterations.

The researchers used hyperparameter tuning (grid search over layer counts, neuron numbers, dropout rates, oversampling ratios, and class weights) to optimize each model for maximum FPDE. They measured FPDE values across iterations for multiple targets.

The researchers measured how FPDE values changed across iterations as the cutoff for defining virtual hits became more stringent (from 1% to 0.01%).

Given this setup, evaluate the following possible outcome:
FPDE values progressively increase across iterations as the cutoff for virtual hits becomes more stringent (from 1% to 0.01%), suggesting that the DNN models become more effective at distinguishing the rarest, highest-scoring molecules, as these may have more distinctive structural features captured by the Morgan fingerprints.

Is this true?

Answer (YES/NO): YES